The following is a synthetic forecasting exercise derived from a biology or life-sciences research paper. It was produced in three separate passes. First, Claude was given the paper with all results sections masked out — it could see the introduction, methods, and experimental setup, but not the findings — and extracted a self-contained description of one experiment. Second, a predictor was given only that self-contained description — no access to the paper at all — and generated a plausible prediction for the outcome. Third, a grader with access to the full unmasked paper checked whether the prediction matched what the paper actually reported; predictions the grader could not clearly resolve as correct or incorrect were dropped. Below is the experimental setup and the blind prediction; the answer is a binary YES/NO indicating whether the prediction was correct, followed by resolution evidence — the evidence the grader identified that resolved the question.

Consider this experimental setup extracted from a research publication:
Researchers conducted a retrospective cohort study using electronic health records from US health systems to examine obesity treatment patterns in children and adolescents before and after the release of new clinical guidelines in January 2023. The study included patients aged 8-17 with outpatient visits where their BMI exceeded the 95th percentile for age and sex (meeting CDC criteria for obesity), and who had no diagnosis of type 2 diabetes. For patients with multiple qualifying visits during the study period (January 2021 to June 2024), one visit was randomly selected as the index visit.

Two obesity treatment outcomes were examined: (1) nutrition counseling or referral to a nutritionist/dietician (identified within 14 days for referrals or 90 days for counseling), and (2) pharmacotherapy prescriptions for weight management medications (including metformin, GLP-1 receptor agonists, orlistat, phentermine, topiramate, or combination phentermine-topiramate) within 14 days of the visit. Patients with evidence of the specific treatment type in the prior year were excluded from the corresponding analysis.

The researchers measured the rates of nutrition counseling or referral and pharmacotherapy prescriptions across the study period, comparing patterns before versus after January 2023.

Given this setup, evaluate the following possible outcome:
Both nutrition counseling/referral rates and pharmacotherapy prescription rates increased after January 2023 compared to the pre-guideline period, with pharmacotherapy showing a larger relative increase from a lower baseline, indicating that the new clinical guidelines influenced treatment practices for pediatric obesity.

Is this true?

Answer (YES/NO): YES